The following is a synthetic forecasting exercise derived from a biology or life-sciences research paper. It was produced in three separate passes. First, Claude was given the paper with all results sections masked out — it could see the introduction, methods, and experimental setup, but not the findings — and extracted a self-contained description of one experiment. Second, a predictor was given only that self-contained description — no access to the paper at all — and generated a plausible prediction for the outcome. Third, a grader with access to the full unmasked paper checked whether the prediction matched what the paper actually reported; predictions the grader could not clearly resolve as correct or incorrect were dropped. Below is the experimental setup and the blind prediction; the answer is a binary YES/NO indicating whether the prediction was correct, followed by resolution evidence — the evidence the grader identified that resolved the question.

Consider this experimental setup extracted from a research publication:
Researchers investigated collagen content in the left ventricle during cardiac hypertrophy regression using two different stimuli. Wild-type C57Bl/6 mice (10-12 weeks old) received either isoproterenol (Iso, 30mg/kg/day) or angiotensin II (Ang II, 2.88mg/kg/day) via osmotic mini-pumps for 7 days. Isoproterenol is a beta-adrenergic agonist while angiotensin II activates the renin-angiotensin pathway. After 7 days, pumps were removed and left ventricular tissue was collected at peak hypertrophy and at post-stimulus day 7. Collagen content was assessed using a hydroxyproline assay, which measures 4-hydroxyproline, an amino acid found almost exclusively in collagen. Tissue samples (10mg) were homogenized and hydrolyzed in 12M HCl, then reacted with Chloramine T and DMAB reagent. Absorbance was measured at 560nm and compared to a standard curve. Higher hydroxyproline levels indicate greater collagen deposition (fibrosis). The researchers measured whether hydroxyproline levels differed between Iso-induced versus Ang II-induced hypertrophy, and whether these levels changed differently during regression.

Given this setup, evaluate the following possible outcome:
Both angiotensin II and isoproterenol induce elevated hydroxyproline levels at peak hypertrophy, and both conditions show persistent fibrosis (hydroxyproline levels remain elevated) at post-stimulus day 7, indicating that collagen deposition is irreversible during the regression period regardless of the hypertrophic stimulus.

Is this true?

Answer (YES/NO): NO